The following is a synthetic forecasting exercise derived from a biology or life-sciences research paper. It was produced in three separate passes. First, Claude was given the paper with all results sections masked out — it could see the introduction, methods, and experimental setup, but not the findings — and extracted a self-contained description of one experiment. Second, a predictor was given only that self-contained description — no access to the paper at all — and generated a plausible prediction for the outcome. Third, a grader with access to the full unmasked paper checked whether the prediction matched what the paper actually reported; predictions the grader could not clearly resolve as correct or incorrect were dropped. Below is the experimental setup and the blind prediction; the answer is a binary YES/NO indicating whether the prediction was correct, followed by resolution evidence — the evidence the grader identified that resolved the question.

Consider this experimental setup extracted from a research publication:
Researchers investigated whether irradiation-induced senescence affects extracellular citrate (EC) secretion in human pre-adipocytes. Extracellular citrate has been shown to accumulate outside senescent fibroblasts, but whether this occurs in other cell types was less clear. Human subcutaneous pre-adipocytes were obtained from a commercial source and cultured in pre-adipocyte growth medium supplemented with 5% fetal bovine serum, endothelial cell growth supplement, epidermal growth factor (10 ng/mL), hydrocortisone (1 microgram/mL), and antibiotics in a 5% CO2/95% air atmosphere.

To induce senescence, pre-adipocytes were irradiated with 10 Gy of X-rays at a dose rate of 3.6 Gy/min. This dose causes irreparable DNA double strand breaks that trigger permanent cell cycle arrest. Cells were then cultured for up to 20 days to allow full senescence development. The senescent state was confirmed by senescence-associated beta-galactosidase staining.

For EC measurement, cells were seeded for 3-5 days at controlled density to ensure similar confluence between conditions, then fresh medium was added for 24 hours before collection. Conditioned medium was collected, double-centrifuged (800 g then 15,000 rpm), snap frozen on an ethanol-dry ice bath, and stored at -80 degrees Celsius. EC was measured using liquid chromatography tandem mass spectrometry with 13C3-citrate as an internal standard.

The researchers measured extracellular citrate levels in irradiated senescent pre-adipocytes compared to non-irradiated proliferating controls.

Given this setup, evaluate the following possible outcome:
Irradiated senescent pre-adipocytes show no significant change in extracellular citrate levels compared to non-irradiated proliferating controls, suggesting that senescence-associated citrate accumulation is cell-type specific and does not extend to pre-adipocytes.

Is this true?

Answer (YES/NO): YES